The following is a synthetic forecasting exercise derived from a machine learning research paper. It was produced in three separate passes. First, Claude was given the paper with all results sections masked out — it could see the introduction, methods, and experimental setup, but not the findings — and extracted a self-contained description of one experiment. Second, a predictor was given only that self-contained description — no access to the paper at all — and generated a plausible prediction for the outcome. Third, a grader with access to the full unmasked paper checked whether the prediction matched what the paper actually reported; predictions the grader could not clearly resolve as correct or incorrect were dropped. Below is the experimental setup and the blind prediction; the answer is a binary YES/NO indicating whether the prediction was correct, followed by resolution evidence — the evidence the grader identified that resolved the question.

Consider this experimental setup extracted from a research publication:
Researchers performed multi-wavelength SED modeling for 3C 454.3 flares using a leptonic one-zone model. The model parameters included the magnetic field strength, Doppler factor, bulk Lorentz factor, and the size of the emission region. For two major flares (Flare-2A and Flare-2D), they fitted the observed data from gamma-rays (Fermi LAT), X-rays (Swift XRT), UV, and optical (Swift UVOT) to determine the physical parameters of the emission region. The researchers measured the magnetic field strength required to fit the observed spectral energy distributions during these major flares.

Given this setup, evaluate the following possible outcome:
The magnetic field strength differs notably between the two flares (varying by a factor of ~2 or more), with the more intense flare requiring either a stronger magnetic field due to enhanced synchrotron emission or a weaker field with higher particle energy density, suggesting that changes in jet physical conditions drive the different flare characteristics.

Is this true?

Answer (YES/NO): NO